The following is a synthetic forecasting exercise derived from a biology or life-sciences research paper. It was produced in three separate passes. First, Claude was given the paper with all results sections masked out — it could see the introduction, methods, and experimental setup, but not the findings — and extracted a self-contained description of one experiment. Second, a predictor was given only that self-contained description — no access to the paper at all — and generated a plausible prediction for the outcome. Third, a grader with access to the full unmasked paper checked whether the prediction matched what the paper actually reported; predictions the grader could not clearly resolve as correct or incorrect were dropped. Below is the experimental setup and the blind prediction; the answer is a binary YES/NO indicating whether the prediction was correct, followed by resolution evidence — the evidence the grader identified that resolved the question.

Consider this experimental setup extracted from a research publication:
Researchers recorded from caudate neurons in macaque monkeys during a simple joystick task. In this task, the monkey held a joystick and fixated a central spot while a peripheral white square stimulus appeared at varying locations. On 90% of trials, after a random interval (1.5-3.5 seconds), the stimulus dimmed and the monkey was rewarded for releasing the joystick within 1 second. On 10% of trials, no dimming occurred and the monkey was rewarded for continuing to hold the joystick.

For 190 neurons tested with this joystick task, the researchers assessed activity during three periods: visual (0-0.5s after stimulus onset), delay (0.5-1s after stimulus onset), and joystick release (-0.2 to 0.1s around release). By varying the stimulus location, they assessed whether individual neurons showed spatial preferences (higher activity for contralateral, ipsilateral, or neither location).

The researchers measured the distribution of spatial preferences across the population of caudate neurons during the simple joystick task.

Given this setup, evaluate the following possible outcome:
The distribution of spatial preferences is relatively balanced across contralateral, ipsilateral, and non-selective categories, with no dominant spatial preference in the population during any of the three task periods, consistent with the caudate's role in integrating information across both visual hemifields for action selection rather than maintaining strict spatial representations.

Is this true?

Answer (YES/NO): NO